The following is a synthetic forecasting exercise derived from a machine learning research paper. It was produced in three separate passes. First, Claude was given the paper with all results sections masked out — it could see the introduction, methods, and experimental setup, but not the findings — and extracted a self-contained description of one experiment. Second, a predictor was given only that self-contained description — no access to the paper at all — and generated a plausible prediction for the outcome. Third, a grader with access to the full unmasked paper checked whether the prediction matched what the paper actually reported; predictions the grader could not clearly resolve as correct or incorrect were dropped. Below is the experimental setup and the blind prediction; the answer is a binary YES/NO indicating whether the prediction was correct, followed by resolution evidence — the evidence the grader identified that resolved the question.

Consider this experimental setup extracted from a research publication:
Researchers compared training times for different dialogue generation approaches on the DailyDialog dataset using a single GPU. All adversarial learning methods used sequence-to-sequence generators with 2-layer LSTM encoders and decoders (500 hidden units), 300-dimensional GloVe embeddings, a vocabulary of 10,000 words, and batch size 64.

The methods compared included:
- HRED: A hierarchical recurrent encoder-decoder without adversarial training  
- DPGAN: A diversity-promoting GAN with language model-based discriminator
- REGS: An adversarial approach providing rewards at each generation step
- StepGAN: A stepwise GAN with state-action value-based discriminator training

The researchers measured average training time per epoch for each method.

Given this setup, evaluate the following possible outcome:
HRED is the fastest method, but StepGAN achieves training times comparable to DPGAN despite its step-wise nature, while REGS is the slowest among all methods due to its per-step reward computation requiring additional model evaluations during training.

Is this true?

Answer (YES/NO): NO